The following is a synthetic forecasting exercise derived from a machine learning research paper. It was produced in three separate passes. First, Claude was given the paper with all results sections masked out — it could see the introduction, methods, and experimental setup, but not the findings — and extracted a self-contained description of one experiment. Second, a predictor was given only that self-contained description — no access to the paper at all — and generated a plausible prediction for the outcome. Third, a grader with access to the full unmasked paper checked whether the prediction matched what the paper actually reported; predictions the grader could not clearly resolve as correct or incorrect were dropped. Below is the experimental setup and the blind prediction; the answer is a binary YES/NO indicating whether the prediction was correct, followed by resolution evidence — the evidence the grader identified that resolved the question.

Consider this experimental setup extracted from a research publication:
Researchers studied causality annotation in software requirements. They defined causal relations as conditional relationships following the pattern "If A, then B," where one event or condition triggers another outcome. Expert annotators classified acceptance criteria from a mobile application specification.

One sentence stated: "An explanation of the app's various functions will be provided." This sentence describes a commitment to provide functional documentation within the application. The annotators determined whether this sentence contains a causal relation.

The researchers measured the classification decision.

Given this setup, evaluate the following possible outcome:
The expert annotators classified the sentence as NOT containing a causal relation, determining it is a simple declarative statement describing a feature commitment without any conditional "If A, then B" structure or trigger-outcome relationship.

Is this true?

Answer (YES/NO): YES